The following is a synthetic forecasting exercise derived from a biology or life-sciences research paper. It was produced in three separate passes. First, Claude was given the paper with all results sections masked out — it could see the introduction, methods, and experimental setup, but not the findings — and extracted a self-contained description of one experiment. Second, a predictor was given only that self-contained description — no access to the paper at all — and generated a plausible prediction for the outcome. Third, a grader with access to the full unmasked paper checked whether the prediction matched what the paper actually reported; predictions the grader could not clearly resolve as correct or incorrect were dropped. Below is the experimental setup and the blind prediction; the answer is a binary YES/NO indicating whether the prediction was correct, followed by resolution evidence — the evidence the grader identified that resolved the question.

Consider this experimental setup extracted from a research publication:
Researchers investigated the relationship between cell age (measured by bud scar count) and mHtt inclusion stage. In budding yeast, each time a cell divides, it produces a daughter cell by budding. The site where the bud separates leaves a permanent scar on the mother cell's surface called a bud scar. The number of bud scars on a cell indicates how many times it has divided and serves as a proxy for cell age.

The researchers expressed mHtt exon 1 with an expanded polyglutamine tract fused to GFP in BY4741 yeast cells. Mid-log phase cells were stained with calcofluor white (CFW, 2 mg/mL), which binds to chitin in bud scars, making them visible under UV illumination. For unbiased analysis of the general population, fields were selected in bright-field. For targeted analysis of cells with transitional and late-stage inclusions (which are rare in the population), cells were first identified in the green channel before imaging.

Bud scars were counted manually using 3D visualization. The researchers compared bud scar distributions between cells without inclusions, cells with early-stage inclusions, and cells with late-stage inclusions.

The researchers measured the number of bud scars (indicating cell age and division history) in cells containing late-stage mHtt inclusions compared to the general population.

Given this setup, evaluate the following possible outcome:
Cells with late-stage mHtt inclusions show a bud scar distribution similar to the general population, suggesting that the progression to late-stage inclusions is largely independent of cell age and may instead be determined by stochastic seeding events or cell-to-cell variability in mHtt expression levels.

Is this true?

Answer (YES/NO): NO